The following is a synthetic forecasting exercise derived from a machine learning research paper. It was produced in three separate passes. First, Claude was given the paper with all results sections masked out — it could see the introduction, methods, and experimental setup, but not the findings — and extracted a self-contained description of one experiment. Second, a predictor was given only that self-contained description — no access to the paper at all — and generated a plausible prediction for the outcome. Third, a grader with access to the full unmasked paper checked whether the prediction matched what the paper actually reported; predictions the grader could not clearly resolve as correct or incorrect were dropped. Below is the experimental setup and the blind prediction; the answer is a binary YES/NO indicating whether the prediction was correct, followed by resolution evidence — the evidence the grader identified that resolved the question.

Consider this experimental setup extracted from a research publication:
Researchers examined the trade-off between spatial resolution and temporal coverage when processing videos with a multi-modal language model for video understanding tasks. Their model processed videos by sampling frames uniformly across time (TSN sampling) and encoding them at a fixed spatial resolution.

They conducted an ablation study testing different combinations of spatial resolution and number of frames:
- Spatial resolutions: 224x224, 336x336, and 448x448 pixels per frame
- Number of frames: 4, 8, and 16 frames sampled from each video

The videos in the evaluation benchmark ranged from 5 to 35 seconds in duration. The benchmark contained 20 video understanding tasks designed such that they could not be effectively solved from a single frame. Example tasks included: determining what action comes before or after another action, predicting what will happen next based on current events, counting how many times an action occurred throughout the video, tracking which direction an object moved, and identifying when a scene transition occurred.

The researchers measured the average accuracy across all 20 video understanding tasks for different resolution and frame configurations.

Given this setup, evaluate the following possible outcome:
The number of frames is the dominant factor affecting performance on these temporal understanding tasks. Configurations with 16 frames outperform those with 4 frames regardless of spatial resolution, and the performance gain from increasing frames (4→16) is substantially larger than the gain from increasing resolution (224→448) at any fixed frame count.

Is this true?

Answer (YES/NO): YES